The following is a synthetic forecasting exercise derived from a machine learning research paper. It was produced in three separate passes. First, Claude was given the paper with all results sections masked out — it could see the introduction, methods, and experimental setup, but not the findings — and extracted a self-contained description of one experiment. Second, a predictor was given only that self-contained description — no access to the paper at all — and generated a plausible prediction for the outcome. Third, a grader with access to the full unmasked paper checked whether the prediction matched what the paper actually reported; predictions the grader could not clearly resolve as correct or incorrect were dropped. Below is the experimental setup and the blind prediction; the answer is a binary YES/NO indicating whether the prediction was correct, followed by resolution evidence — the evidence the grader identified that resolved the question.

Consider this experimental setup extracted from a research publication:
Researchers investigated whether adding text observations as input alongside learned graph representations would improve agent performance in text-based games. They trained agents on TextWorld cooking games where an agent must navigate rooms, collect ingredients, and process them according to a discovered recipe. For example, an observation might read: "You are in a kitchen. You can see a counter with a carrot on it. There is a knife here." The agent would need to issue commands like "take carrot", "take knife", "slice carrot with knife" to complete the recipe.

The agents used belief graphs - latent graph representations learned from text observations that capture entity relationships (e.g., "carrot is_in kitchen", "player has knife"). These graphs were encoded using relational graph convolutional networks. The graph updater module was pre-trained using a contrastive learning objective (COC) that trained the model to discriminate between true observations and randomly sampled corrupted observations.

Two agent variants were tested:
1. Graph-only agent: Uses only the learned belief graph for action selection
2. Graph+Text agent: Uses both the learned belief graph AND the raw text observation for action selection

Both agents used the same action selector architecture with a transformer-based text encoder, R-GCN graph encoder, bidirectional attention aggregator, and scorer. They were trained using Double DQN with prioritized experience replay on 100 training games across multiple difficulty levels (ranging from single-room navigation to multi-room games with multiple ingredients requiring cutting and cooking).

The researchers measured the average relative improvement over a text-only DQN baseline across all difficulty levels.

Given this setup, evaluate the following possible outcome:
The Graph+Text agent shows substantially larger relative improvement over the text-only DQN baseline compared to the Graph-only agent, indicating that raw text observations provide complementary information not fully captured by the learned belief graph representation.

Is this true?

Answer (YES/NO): NO